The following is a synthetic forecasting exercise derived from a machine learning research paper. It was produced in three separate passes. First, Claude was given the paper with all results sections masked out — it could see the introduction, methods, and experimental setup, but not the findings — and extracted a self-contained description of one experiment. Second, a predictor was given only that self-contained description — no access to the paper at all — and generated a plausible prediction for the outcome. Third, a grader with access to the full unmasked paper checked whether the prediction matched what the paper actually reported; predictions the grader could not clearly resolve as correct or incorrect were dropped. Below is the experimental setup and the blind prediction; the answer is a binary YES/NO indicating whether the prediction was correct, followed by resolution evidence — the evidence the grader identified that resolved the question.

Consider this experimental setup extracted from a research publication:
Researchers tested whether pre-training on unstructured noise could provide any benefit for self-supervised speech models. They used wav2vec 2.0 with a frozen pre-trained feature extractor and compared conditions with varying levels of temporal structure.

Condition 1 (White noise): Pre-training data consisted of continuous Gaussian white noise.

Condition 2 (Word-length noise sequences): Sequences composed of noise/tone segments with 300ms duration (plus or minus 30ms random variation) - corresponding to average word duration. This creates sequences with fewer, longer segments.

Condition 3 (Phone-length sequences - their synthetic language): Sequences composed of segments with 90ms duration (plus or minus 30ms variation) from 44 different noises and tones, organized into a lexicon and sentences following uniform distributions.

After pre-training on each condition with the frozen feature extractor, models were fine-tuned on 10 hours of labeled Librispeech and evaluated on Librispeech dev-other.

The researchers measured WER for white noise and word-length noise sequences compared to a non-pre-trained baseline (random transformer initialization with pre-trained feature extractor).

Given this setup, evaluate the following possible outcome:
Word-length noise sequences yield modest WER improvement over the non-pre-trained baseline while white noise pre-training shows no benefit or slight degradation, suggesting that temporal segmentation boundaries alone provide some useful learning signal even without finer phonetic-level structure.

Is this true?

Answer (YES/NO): NO